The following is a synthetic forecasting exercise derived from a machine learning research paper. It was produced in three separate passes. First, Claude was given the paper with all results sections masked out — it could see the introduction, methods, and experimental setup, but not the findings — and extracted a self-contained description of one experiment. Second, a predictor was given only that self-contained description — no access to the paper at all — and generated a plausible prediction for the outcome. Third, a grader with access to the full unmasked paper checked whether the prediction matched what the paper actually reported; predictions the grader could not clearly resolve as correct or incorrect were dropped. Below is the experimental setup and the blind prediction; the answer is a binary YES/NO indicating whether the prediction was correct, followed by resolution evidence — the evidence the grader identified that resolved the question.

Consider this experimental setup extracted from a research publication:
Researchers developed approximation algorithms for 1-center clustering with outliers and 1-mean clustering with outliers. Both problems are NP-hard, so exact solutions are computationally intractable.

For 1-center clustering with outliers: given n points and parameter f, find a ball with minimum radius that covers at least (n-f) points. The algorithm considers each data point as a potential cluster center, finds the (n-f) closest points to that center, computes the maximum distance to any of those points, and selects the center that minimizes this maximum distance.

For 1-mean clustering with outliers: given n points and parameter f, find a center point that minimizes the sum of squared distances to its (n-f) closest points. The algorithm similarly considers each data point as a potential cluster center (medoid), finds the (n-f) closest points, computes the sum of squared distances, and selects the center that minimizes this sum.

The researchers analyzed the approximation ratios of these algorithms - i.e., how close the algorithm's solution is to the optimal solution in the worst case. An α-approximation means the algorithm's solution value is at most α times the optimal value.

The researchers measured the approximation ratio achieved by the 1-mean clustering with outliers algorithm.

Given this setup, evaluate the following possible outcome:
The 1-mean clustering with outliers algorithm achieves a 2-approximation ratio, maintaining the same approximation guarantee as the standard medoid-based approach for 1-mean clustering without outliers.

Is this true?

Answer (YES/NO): YES